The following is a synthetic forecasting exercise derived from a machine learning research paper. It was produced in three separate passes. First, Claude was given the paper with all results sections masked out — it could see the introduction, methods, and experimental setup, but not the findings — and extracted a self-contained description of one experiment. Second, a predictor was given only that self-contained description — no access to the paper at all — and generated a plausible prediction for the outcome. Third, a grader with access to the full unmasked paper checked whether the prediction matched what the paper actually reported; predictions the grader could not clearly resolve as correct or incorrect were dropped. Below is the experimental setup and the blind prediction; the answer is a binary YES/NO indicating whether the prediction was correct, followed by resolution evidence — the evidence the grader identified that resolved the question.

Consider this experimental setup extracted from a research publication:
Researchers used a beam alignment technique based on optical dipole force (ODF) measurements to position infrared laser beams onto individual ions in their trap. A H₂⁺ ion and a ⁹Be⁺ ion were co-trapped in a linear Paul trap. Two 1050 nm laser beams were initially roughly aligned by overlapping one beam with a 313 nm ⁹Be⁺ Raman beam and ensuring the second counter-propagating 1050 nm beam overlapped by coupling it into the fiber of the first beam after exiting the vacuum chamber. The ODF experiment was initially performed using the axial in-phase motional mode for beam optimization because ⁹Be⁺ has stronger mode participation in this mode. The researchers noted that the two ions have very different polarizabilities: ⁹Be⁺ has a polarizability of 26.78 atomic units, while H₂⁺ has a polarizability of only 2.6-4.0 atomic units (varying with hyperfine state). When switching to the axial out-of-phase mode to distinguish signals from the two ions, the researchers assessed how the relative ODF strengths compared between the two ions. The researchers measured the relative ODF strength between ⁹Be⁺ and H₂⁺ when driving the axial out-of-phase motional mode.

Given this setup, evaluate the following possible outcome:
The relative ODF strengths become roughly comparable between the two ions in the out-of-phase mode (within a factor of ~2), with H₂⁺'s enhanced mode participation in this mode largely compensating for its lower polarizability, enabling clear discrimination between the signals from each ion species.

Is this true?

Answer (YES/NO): YES